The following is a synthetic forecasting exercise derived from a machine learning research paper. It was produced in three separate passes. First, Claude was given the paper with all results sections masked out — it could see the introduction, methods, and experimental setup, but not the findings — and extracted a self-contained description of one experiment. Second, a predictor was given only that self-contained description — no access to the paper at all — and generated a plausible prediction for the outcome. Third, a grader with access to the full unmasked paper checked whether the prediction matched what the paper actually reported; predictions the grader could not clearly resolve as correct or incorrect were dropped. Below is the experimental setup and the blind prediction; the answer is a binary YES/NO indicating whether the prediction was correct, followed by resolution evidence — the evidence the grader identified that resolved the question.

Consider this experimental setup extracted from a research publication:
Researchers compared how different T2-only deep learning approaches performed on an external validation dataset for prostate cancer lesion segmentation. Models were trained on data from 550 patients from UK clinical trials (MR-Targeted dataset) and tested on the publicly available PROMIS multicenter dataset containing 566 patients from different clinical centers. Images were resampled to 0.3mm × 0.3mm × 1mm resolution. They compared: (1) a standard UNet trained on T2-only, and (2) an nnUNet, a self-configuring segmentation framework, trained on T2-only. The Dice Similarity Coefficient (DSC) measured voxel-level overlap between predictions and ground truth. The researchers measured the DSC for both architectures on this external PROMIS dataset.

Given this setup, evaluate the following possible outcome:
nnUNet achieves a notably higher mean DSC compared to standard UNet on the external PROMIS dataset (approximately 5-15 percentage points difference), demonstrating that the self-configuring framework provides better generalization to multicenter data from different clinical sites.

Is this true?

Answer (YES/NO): NO